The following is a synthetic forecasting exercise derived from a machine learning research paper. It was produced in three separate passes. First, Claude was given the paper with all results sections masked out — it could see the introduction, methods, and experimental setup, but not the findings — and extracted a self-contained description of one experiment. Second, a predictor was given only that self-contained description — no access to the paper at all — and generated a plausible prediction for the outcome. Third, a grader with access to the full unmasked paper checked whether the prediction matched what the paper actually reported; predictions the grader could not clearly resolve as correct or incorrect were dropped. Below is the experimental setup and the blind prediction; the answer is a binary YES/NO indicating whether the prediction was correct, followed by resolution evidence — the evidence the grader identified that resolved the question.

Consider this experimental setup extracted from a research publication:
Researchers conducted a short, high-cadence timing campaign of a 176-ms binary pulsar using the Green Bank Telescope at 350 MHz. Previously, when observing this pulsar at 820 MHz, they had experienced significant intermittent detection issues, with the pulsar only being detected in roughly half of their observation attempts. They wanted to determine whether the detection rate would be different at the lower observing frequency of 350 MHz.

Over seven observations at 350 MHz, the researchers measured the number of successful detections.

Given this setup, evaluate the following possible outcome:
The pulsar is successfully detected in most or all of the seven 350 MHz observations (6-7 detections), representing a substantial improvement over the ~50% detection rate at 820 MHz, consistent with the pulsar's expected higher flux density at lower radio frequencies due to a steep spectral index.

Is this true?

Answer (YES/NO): NO